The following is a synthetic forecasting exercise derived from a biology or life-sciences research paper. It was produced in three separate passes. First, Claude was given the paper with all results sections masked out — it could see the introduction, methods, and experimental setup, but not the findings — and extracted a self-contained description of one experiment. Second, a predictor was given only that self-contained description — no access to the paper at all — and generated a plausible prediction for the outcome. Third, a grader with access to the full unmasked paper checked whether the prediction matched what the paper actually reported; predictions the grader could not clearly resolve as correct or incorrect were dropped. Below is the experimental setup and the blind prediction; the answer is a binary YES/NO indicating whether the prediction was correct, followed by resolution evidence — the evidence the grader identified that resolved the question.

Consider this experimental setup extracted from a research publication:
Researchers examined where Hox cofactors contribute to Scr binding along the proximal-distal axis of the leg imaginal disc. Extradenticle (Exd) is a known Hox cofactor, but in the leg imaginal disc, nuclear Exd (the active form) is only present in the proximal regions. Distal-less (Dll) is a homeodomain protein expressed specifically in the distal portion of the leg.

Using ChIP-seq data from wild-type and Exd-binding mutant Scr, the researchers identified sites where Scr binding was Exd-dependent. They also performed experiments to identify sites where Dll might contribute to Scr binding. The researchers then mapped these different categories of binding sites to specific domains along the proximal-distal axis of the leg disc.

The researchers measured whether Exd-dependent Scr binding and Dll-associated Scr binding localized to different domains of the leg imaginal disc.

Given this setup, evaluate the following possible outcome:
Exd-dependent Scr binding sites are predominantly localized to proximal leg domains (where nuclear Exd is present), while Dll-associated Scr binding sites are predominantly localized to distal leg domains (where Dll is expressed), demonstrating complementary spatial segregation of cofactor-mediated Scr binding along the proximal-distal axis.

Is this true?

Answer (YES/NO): YES